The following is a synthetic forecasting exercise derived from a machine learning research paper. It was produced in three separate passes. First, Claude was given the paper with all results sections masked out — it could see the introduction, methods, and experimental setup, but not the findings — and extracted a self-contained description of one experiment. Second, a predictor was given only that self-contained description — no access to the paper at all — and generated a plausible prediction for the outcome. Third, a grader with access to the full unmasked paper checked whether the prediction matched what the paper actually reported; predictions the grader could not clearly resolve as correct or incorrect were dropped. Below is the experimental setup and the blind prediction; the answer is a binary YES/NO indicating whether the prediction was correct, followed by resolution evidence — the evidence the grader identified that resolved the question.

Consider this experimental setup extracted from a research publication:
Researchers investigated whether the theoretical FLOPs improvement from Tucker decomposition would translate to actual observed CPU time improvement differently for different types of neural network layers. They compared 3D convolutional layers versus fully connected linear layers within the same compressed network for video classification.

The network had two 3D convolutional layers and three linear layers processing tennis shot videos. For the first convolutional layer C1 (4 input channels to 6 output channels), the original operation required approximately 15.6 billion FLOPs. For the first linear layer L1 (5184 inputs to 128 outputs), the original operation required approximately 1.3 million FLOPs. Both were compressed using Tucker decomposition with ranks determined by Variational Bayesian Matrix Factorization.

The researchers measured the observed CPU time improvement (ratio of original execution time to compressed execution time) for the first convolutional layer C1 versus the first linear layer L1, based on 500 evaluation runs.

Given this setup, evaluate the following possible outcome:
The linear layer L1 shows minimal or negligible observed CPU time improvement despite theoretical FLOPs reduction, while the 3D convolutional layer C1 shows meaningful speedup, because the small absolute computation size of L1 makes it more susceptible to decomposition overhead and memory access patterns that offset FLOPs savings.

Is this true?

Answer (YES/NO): NO